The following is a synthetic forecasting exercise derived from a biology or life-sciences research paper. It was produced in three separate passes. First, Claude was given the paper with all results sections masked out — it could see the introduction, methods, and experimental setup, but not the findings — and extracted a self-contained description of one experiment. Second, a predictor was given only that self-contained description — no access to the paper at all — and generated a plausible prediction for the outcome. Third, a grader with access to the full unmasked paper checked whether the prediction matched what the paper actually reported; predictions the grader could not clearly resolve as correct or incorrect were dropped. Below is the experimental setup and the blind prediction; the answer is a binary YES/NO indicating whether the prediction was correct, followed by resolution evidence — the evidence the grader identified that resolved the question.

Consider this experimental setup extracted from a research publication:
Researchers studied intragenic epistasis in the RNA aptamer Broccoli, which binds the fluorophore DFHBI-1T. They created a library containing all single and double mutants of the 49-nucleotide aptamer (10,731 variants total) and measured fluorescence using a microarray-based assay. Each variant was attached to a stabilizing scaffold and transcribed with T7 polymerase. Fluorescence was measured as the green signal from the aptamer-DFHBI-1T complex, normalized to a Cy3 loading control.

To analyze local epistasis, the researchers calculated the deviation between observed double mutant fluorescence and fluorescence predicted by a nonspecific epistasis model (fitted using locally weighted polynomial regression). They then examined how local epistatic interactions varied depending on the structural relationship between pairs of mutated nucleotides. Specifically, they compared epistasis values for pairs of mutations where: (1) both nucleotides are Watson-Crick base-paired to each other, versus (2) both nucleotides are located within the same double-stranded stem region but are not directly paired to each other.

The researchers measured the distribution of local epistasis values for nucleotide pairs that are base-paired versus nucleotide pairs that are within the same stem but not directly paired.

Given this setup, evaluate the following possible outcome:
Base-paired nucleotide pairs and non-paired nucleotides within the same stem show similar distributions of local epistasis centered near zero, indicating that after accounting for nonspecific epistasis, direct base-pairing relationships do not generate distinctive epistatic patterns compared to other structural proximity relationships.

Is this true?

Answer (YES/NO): NO